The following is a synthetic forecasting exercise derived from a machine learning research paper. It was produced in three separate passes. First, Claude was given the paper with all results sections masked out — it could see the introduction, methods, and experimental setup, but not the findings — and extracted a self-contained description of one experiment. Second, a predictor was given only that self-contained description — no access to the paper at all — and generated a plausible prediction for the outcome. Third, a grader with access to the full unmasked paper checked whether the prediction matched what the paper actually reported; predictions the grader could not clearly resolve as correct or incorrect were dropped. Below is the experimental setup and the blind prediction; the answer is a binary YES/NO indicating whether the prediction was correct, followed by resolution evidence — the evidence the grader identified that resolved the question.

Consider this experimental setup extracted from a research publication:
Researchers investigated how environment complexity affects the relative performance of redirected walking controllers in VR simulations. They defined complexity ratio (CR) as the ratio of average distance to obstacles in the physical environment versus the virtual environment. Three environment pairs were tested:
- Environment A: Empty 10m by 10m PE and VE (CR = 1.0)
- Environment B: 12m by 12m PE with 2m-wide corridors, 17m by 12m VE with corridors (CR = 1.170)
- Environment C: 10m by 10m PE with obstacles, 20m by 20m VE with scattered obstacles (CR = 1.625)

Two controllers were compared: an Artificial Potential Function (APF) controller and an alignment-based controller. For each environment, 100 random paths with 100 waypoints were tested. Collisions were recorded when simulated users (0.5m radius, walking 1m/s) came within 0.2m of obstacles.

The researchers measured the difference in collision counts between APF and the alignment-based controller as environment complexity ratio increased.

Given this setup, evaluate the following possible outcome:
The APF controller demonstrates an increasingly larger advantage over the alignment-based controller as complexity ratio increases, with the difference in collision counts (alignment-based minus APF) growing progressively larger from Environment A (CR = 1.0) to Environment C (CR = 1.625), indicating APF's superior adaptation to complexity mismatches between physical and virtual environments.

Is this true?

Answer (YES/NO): NO